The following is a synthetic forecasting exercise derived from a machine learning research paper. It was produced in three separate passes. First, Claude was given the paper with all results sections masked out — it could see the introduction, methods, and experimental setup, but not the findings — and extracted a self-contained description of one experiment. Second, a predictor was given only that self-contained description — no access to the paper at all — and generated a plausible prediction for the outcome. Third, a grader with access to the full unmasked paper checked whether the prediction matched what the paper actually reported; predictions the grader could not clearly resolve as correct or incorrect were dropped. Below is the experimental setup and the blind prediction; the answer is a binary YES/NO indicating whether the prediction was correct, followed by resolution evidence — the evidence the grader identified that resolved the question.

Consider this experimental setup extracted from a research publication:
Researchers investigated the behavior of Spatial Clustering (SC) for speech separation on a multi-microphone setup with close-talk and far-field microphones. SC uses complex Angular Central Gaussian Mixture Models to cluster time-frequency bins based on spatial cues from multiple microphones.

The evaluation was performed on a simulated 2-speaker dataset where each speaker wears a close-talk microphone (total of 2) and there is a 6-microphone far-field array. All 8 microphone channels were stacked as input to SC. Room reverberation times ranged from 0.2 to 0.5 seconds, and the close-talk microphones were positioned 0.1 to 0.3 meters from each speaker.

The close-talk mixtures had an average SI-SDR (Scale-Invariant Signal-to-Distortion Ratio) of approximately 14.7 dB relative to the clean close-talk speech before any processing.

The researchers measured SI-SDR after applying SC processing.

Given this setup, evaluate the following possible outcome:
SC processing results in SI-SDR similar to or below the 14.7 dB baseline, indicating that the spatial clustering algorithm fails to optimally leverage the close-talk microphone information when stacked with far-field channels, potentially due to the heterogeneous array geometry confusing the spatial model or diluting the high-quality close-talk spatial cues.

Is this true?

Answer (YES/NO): YES